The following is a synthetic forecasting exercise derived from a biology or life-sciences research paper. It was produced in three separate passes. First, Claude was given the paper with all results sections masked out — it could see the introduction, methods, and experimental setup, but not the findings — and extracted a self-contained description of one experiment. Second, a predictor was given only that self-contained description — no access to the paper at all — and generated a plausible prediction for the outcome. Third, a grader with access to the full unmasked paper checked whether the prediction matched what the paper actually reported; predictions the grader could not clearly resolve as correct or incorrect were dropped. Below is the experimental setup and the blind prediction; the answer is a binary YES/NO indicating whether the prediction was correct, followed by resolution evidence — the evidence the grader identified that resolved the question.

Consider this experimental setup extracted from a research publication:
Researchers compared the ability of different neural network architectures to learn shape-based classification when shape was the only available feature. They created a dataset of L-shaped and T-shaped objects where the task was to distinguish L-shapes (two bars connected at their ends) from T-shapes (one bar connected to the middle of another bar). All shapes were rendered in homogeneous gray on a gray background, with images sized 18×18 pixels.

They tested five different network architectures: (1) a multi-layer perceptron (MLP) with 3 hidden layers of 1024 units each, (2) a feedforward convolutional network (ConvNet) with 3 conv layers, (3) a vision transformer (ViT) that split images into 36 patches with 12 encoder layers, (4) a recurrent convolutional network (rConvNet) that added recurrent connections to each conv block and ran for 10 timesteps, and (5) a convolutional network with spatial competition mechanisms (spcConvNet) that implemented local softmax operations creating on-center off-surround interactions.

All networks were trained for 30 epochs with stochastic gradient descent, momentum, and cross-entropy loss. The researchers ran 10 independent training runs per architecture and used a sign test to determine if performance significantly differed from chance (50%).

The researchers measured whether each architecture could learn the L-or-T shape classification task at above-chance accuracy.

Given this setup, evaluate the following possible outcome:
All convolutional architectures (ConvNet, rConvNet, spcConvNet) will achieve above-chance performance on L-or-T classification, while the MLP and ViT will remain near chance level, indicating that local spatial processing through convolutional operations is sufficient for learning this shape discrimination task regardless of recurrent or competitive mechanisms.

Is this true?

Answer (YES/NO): YES